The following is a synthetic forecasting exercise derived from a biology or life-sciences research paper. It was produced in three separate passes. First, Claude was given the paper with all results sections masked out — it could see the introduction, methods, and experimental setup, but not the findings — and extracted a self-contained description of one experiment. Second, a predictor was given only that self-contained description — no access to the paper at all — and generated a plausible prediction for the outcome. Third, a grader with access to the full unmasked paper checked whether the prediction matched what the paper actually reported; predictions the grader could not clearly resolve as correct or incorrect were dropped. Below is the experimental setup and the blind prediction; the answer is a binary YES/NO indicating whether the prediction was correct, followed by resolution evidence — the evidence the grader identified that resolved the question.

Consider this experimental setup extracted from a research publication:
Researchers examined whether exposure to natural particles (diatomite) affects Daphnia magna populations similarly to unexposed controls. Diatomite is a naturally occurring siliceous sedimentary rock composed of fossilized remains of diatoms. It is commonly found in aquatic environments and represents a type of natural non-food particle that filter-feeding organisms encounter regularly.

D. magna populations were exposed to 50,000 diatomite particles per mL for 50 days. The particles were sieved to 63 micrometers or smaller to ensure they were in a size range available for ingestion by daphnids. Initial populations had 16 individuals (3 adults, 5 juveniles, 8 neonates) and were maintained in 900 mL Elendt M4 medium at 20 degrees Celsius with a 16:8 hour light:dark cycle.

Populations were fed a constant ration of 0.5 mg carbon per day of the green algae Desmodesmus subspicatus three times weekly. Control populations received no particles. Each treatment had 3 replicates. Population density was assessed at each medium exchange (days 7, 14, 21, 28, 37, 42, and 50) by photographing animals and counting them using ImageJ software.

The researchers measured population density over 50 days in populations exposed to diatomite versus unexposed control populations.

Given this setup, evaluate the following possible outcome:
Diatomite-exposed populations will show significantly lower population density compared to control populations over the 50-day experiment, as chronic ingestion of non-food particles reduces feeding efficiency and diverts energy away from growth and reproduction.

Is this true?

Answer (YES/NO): YES